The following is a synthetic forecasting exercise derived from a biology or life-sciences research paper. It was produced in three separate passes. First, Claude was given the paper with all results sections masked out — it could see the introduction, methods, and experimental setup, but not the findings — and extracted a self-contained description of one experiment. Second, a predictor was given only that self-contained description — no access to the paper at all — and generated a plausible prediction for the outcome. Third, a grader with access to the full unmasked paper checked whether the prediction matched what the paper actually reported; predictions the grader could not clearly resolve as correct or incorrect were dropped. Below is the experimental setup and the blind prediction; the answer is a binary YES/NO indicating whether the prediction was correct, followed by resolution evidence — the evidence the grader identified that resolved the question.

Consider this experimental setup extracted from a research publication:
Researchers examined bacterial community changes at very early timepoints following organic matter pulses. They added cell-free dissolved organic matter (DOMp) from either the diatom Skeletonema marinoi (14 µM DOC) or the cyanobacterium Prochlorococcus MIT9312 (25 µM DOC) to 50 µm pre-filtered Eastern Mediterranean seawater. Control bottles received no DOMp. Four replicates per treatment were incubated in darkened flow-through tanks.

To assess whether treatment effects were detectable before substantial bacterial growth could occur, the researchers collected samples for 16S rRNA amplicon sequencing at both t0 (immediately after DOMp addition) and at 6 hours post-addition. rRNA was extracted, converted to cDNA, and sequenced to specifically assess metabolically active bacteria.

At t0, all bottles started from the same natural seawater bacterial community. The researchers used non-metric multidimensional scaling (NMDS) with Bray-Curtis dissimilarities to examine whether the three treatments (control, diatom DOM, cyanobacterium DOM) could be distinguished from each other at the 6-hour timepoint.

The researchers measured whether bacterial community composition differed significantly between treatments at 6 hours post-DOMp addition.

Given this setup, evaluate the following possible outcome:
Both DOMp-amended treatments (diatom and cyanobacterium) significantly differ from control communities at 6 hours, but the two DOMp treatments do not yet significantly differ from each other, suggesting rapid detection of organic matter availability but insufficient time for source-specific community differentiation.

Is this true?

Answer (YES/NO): NO